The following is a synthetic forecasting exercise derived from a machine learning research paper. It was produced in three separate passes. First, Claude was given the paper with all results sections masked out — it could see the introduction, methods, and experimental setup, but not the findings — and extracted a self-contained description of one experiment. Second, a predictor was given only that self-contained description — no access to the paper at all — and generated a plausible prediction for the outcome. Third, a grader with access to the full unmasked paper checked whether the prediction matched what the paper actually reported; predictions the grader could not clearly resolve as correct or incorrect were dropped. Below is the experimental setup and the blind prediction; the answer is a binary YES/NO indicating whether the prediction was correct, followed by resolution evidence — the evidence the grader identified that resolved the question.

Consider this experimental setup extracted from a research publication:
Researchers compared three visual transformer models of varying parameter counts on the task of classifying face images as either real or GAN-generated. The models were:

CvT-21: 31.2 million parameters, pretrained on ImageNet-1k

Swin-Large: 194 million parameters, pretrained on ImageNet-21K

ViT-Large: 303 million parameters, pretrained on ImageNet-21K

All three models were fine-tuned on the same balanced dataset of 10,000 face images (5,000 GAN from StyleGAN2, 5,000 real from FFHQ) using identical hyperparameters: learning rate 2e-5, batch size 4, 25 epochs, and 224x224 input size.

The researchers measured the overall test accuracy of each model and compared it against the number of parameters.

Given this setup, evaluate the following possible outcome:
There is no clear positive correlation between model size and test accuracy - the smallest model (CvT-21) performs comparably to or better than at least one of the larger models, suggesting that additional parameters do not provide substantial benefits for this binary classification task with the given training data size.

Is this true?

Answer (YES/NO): YES